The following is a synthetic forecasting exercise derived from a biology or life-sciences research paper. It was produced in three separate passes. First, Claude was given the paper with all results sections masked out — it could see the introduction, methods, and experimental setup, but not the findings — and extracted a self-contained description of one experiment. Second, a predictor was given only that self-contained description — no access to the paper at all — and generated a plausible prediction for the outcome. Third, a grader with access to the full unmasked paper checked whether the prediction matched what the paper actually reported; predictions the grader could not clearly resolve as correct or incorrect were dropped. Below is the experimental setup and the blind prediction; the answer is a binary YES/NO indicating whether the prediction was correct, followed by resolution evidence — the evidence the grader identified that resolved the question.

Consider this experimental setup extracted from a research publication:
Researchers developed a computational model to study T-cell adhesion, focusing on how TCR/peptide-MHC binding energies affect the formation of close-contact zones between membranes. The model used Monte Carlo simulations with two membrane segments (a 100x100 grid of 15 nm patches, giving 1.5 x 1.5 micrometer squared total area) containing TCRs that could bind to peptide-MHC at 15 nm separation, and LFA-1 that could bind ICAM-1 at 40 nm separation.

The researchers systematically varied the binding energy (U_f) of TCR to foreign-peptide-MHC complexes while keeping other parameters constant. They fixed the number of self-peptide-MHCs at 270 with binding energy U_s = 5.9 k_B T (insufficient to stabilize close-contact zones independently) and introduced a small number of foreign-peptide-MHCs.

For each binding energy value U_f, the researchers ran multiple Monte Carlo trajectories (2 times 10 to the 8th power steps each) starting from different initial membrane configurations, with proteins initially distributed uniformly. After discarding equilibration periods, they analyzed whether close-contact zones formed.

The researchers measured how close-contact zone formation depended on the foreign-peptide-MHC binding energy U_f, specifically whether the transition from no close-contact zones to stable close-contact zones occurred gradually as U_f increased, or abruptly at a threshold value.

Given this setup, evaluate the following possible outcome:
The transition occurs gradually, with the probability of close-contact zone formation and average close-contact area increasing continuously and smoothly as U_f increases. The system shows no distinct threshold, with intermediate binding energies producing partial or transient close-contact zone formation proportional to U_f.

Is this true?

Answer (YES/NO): NO